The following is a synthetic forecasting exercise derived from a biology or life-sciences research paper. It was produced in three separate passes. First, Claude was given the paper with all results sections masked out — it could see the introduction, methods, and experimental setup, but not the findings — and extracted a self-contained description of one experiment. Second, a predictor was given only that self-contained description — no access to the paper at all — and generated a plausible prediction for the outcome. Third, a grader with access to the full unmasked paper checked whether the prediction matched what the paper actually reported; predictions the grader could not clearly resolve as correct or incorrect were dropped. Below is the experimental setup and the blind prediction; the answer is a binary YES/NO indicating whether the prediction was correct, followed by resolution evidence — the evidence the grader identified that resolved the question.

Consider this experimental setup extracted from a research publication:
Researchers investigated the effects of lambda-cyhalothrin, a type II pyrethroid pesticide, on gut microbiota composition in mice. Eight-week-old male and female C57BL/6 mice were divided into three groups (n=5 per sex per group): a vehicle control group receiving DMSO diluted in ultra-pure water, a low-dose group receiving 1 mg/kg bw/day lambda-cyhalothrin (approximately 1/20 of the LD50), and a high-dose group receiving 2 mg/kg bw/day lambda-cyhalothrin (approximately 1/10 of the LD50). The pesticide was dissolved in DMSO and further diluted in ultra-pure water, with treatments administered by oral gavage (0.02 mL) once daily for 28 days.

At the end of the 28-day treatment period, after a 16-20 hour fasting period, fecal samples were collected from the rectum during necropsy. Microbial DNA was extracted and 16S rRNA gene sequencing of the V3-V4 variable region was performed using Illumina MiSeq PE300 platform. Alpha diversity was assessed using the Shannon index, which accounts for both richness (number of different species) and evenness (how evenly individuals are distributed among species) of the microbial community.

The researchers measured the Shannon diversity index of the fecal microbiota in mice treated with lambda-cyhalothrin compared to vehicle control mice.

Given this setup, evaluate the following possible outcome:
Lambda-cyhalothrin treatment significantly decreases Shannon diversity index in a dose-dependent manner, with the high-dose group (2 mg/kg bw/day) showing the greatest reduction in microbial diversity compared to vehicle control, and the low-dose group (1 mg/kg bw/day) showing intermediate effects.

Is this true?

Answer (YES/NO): NO